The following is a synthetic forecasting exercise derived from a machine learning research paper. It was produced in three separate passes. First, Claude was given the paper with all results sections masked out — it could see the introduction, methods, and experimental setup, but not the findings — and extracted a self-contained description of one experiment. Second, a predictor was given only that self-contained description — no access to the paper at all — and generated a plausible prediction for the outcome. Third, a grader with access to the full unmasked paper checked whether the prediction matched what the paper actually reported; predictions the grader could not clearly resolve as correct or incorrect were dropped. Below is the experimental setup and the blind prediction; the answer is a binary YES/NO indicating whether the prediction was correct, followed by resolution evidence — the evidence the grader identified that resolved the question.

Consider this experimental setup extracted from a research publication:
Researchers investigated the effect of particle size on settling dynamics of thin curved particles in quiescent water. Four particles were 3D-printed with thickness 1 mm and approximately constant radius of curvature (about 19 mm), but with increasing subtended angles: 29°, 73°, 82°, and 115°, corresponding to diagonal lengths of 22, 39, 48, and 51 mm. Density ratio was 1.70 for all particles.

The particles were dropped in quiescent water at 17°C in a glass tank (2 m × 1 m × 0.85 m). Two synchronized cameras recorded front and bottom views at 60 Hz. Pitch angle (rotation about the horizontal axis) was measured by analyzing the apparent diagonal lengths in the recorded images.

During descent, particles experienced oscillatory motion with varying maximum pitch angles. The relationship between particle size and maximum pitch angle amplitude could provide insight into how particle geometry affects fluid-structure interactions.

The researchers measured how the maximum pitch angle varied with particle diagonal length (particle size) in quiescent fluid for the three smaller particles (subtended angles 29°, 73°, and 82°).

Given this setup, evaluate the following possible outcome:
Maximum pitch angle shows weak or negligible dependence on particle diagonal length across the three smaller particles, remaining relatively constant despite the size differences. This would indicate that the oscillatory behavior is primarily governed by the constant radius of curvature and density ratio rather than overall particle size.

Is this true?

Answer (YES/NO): NO